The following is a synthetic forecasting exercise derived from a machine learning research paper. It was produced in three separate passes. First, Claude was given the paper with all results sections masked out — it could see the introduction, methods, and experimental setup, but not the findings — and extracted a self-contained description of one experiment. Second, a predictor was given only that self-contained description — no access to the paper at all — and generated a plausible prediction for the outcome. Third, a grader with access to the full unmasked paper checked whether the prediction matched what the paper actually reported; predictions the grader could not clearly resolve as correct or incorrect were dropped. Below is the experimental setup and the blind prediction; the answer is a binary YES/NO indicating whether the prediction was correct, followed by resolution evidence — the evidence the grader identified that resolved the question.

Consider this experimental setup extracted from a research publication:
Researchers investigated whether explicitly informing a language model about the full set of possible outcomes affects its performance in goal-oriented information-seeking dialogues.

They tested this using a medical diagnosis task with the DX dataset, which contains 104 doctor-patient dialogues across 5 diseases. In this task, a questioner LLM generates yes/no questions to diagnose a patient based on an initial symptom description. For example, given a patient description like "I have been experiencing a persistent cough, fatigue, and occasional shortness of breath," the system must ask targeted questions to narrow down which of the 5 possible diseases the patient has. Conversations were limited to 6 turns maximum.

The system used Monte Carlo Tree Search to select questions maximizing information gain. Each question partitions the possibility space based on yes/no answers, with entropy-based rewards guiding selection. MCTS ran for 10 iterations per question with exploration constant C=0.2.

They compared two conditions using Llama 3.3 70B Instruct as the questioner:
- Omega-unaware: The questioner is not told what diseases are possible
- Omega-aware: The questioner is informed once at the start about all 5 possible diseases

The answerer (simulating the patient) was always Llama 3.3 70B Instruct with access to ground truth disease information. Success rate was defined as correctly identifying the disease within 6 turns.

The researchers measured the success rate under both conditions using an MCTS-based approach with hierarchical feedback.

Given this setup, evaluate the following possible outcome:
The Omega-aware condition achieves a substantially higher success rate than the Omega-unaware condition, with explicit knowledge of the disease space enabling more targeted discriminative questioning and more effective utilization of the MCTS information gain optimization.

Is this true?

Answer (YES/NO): YES